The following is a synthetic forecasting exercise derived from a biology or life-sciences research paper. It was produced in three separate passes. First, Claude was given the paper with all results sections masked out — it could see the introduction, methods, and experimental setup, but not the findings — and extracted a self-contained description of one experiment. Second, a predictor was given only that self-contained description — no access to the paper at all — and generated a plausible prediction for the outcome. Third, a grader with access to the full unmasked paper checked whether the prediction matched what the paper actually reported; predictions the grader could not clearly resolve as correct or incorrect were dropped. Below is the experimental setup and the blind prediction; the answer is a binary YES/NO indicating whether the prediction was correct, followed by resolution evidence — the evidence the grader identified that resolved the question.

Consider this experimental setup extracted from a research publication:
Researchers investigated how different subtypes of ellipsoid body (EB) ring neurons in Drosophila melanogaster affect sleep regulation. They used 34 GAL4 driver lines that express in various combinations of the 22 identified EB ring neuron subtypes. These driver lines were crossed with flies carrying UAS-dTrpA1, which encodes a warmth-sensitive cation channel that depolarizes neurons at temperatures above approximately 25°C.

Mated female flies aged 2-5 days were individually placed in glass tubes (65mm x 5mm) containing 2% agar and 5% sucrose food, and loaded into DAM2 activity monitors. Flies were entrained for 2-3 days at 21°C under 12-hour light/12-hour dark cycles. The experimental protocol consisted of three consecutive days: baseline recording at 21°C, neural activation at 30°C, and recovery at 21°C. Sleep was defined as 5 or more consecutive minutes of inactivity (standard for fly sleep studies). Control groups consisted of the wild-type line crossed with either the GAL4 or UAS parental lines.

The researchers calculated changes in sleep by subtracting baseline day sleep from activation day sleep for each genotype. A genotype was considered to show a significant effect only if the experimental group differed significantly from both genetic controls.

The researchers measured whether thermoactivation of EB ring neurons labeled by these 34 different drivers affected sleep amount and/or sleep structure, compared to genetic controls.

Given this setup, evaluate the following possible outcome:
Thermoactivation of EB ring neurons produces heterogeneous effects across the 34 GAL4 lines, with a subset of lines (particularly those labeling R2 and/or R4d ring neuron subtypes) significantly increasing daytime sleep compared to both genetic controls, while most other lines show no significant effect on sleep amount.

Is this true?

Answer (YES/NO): NO